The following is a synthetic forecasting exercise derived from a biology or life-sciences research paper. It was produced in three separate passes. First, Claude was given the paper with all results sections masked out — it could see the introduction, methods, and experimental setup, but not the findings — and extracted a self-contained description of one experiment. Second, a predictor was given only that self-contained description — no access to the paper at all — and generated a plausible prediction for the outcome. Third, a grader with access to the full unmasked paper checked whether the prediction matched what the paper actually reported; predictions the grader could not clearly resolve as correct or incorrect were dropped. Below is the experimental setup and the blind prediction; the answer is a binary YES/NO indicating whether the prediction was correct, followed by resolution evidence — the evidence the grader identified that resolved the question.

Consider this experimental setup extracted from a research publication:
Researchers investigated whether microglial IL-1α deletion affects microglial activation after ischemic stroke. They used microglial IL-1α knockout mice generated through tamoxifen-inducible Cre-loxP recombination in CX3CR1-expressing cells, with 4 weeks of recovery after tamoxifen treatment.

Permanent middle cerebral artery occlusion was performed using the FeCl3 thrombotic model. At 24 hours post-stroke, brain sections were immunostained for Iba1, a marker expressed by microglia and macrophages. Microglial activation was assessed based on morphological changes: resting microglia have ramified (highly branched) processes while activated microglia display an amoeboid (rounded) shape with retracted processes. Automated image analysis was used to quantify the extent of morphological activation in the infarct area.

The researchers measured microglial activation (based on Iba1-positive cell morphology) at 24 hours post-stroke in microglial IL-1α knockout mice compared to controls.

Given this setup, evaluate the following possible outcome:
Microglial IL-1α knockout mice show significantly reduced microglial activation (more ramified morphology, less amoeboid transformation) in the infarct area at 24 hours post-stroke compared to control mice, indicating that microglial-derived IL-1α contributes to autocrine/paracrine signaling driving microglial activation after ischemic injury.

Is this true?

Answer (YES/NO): NO